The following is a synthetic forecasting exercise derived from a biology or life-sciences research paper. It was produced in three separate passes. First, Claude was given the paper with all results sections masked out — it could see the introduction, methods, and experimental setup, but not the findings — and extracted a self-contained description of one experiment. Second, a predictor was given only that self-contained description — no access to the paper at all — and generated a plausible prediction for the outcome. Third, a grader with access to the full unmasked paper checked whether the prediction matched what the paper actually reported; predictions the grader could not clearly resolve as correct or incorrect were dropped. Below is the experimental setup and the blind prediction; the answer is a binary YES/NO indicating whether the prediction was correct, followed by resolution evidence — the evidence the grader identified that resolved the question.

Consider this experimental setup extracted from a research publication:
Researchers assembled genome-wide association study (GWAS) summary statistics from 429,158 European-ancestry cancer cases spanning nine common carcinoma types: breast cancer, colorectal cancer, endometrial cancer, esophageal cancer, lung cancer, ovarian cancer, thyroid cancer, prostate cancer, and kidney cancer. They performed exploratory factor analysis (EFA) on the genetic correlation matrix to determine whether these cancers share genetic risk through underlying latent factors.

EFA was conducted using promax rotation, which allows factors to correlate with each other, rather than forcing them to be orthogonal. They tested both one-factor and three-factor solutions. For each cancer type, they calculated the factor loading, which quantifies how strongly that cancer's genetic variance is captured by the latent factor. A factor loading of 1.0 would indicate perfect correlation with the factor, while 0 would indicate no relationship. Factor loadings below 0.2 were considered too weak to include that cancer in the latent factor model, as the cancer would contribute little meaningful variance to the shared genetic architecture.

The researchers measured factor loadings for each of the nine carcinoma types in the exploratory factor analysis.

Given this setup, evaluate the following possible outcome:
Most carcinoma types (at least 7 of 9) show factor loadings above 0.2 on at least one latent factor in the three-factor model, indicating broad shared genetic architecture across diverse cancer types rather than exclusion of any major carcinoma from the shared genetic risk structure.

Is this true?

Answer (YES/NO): YES